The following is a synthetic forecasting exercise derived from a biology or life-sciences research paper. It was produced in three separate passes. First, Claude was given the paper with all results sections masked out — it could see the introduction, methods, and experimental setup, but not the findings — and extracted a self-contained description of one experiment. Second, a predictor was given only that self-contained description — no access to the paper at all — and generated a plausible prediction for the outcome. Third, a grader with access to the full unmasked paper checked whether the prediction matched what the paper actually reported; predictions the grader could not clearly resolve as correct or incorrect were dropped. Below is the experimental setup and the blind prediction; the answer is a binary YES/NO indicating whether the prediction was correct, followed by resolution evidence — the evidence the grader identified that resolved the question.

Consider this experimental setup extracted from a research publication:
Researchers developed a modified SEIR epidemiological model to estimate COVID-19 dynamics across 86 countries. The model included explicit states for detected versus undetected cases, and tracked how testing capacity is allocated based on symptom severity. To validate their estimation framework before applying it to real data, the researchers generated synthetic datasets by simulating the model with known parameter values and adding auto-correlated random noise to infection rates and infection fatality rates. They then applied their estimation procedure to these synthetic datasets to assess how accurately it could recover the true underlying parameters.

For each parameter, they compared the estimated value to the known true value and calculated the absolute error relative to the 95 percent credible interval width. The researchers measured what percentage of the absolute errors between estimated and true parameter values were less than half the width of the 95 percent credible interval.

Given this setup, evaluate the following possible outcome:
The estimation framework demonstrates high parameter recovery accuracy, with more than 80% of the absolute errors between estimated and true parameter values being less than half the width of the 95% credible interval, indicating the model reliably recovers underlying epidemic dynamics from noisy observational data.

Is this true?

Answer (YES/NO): YES